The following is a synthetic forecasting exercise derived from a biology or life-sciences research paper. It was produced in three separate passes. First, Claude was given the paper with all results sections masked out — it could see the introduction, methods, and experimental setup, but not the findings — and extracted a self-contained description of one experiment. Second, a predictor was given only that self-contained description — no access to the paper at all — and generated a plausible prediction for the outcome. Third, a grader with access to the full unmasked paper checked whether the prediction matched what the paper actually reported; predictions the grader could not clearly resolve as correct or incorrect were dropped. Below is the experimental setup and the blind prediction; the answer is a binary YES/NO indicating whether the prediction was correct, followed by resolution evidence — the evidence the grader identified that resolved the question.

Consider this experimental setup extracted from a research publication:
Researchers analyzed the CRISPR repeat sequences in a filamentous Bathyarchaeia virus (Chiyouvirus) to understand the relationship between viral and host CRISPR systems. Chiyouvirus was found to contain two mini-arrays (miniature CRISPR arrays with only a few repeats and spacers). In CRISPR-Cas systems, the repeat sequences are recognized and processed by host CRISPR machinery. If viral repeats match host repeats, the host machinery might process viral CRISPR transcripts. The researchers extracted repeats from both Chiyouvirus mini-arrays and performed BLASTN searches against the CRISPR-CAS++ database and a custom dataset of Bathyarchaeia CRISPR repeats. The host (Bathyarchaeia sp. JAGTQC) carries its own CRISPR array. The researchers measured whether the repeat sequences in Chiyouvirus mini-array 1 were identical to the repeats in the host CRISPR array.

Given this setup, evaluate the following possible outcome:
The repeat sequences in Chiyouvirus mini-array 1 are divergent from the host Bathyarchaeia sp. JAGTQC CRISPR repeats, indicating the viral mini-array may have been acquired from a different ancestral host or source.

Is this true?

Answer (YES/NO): NO